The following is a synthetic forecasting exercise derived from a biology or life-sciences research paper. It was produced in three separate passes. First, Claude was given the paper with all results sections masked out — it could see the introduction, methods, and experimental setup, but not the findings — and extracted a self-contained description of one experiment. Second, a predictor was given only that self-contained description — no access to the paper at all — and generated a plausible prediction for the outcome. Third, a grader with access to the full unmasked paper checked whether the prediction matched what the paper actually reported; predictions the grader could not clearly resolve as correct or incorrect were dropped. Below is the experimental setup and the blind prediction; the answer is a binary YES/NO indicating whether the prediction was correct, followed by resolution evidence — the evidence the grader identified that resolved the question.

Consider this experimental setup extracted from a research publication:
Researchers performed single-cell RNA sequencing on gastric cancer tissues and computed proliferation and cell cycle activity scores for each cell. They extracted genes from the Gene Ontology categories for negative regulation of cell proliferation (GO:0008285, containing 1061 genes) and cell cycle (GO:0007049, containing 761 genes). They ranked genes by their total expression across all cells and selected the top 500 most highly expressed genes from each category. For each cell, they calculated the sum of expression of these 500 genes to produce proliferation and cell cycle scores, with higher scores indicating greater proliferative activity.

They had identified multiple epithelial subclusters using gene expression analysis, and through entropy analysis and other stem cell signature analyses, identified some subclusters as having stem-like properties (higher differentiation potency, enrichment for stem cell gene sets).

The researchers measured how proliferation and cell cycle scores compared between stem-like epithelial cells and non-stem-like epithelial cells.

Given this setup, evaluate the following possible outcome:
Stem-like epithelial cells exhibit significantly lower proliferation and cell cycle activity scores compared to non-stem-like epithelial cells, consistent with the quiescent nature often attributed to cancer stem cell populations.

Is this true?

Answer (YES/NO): NO